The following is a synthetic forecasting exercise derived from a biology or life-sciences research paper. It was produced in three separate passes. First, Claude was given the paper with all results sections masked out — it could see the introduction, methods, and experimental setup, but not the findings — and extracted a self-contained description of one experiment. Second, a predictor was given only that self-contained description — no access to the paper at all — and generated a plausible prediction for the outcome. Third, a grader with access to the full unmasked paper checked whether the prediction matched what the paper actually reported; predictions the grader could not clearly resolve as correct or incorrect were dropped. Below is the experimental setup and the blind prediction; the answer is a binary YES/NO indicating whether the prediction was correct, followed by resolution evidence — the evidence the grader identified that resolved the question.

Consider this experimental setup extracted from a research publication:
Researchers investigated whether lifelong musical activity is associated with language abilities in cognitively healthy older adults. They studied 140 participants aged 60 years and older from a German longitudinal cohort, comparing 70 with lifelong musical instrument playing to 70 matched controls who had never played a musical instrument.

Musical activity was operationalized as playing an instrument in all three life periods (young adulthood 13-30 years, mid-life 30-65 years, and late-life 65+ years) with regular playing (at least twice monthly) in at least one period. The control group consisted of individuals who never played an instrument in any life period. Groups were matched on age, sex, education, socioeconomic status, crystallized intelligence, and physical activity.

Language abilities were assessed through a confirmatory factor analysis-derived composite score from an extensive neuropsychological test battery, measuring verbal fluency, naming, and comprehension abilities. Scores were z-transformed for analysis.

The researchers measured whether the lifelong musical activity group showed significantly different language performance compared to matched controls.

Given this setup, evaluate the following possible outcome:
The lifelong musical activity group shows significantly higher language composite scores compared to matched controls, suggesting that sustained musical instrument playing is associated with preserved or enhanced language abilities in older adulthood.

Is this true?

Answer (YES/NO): YES